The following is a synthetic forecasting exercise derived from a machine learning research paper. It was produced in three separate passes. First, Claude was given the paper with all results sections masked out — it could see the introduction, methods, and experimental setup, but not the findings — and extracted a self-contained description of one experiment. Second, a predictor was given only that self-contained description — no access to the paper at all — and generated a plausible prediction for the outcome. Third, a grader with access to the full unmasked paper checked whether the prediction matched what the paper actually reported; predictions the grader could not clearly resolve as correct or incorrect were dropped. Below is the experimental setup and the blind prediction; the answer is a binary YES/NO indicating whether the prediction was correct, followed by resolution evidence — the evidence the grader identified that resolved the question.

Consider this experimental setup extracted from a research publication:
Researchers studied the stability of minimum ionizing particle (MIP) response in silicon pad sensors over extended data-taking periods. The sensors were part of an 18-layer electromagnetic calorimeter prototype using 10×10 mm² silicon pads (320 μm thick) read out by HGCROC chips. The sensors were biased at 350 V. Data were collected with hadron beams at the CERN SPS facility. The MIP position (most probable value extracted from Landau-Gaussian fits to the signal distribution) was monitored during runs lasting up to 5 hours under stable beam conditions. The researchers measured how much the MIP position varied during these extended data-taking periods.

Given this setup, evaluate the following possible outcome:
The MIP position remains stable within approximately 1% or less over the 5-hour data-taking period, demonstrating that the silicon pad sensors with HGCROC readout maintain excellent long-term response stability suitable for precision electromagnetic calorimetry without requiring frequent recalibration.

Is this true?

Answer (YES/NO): NO